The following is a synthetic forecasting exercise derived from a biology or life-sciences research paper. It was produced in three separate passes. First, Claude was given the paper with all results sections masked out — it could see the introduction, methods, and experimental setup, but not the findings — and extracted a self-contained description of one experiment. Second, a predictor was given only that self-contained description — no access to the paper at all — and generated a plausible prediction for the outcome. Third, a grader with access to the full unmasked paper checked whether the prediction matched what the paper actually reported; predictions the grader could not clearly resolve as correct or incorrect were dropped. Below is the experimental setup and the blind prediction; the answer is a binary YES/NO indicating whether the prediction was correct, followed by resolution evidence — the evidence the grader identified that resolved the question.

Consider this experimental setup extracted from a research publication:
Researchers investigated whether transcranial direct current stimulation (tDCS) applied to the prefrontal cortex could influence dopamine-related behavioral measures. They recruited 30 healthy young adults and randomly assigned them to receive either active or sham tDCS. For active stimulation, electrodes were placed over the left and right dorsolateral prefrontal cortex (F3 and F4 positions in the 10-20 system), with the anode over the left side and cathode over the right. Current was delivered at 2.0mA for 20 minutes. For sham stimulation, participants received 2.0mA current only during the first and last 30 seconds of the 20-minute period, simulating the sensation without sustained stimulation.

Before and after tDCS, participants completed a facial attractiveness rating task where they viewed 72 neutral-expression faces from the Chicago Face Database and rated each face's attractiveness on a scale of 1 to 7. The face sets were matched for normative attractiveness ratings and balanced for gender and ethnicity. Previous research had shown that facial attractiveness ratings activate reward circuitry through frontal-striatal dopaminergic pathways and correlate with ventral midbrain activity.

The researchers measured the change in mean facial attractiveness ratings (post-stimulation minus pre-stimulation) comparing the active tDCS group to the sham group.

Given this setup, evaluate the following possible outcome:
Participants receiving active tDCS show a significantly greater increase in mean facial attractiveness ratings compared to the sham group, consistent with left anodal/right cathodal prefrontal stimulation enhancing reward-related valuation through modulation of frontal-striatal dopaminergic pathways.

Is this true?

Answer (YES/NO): NO